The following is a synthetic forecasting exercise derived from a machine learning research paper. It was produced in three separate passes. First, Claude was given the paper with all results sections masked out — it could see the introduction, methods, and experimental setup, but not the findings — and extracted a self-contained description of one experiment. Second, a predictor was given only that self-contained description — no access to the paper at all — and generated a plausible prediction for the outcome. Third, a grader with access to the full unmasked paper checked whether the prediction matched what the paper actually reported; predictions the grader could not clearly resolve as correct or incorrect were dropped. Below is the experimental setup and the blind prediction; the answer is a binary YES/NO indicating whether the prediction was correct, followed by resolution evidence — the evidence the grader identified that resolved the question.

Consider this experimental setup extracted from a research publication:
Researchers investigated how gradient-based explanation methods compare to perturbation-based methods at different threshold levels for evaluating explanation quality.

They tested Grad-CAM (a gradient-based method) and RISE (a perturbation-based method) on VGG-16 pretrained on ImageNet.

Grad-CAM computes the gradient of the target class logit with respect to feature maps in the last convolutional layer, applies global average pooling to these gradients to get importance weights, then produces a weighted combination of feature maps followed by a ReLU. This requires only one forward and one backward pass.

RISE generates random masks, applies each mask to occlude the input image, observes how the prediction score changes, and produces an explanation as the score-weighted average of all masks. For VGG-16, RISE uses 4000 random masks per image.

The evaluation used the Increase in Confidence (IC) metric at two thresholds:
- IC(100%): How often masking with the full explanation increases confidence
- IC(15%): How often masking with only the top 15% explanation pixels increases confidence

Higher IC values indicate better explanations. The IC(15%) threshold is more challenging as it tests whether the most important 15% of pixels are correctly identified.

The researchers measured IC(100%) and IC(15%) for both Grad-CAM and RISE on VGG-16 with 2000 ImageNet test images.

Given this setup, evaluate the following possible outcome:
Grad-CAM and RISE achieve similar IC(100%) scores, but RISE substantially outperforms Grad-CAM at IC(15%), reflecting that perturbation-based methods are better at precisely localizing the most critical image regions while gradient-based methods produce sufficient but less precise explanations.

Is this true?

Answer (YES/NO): NO